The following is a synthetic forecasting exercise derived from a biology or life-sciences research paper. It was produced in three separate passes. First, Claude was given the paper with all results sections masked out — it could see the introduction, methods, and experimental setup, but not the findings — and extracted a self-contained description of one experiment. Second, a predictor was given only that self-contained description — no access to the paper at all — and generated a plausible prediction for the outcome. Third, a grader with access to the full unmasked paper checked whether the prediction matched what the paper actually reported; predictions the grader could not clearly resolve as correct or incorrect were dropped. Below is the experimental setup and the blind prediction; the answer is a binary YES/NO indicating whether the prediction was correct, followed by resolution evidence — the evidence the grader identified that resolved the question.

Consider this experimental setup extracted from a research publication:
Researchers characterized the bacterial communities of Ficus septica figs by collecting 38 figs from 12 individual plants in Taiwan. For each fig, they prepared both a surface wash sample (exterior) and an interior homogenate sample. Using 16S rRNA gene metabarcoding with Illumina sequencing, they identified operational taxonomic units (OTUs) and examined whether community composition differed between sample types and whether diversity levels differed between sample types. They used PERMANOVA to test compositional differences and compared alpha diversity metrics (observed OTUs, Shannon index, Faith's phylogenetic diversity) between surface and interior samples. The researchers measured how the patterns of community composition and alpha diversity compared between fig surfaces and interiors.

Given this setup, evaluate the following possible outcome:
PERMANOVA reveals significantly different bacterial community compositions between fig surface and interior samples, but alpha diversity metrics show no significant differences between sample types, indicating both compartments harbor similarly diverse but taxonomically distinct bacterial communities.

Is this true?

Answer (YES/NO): YES